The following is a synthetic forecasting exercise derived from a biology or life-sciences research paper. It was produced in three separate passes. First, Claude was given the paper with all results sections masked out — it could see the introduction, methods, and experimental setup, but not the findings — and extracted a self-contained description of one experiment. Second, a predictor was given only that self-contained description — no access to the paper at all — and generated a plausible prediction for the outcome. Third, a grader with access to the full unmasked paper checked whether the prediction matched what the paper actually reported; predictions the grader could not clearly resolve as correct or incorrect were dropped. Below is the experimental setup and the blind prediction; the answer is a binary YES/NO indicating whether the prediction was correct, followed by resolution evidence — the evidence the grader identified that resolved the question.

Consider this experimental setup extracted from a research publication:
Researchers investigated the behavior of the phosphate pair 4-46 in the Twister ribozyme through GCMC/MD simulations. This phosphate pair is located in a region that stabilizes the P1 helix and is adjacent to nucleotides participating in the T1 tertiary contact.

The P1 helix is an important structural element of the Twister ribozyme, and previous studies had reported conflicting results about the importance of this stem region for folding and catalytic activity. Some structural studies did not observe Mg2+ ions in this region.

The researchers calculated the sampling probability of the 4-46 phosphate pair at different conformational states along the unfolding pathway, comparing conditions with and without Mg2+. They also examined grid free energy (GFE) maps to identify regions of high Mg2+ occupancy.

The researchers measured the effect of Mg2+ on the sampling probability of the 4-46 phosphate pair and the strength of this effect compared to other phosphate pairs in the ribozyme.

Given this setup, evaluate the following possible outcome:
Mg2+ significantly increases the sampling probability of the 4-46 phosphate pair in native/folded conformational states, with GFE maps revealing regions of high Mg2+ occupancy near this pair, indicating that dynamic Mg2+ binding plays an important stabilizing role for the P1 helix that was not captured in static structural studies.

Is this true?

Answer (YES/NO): YES